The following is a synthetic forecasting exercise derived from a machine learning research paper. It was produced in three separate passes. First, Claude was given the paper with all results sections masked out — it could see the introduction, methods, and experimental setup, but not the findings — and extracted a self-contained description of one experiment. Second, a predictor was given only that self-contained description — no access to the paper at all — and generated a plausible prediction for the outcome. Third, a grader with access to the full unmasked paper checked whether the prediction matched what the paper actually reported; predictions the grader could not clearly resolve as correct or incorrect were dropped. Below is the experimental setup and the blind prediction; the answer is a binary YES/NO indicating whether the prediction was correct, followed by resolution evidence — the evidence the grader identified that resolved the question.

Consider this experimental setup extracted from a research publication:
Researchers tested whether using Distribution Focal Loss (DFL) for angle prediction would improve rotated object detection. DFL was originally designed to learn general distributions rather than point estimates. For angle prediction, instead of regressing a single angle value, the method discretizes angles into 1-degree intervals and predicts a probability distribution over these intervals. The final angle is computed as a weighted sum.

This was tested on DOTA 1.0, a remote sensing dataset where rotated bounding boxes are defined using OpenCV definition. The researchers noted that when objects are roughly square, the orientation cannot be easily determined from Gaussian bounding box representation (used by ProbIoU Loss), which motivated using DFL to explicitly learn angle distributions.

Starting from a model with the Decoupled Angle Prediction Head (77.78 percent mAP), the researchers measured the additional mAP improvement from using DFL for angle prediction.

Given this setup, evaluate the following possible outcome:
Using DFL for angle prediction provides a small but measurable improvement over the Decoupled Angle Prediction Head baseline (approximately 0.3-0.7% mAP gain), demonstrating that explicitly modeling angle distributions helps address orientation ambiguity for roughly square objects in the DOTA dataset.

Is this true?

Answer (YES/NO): NO